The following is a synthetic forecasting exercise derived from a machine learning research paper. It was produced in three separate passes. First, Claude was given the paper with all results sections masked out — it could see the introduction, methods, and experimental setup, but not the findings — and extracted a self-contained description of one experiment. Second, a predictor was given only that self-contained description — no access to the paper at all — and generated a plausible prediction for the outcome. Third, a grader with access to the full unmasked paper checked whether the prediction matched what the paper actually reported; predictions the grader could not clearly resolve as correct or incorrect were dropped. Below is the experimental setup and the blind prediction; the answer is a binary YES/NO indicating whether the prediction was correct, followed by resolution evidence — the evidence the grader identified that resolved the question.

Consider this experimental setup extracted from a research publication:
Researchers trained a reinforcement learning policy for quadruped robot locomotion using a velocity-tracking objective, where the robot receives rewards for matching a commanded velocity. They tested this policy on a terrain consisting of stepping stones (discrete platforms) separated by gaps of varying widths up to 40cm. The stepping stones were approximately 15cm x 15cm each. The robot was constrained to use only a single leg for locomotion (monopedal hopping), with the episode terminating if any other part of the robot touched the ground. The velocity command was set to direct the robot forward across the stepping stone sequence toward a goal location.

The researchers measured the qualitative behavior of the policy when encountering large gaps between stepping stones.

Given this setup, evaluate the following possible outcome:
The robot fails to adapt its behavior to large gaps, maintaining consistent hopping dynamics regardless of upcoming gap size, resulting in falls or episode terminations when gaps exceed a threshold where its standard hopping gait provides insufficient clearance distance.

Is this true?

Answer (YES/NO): NO